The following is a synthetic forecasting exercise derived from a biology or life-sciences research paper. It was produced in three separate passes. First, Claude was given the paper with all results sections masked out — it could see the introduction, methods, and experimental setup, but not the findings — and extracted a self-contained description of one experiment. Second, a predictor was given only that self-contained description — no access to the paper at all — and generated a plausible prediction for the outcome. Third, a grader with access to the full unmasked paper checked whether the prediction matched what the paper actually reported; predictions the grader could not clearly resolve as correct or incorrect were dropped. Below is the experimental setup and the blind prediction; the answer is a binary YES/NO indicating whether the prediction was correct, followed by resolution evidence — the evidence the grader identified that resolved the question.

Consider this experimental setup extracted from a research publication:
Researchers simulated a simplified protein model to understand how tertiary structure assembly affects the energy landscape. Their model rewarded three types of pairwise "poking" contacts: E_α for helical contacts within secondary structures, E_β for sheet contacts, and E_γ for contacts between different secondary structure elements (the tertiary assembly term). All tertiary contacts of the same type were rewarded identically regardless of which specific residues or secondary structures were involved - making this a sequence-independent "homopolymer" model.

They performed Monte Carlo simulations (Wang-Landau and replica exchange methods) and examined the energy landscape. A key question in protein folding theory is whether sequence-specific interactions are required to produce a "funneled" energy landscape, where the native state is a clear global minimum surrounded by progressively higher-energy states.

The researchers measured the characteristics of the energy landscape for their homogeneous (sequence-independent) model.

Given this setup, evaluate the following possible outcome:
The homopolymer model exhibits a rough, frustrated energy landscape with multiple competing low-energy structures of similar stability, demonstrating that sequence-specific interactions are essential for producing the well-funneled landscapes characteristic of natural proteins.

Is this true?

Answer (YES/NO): NO